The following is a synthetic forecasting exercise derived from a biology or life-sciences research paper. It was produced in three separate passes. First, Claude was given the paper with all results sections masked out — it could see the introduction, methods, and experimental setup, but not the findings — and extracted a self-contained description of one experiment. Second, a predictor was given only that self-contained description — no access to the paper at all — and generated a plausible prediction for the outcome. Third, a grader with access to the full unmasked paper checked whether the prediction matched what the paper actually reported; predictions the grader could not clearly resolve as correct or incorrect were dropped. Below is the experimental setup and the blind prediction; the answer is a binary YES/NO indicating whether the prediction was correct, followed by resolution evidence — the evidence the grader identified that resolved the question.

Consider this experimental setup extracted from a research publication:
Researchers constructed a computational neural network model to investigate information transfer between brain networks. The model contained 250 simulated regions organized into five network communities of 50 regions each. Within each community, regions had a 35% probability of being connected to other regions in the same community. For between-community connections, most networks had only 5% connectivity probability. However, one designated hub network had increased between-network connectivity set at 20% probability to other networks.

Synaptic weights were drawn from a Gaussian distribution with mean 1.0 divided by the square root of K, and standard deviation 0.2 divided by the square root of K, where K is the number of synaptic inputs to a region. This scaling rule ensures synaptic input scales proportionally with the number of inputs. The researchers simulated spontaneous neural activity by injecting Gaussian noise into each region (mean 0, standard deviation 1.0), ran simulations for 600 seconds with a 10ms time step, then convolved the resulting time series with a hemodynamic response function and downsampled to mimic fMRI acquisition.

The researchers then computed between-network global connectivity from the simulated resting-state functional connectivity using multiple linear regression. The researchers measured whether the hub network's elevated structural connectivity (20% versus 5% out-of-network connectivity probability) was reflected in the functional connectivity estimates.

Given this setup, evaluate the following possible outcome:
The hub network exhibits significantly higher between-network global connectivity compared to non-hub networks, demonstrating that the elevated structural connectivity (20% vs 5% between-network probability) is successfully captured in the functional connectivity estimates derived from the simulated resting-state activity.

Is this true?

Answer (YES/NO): YES